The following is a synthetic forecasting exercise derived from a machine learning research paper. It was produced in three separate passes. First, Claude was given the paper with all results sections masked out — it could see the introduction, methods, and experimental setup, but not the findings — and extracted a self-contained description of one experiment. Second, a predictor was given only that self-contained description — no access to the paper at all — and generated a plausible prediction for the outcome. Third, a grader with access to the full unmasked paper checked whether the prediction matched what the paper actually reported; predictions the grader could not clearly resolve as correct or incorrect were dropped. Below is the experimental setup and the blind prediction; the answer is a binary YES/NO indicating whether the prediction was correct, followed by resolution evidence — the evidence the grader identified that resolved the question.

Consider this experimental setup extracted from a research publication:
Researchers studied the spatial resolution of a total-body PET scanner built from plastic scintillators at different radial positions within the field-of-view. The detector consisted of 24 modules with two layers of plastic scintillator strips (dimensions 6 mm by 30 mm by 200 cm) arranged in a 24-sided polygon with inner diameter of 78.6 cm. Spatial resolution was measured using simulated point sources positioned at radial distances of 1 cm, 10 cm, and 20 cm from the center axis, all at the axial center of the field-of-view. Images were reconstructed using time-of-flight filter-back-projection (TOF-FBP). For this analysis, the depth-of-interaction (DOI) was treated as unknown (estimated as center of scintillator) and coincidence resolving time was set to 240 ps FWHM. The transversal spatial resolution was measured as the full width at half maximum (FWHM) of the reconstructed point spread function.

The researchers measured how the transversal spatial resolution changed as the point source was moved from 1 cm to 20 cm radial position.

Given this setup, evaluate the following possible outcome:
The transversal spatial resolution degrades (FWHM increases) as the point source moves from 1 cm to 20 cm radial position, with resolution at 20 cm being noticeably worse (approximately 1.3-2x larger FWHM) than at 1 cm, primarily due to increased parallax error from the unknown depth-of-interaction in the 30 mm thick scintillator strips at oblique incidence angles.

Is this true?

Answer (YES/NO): YES